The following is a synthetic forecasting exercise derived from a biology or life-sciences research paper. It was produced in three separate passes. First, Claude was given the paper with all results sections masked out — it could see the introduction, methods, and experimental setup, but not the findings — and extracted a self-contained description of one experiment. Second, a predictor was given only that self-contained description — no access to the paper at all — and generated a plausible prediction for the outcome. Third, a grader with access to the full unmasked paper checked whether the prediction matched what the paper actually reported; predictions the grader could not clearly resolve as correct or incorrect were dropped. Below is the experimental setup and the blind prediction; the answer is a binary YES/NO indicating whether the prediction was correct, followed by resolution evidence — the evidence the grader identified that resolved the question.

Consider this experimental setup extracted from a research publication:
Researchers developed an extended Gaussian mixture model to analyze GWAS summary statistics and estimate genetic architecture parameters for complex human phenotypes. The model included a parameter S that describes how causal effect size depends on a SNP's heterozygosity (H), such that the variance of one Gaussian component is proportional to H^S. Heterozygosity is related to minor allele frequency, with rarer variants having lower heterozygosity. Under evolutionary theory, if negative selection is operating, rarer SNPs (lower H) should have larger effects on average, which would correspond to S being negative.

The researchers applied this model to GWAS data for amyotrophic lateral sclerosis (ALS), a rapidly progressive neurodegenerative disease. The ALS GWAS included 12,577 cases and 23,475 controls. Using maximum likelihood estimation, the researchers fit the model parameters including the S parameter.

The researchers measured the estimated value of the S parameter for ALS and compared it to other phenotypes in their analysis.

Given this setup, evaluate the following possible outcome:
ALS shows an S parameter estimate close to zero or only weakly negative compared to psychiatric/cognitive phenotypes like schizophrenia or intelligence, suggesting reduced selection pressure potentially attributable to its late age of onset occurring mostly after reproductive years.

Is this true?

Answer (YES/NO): NO